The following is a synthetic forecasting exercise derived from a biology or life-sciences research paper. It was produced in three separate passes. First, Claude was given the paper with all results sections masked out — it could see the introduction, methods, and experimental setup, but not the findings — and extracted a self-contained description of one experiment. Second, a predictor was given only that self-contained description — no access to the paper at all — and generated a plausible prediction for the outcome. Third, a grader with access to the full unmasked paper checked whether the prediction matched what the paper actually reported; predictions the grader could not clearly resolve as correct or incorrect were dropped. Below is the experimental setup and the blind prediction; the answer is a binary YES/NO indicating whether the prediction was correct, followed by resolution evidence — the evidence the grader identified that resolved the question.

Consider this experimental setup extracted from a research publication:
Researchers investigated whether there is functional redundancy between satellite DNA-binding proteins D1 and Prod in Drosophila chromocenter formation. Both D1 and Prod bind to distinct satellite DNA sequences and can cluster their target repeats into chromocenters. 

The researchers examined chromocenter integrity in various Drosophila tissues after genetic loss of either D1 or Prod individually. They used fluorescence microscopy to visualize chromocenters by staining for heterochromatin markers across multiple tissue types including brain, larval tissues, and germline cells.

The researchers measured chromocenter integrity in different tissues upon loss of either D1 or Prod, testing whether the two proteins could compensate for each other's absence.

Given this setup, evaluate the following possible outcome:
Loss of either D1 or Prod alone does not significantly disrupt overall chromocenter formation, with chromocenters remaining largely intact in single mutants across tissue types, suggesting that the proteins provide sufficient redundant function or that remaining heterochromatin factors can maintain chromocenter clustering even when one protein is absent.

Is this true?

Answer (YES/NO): YES